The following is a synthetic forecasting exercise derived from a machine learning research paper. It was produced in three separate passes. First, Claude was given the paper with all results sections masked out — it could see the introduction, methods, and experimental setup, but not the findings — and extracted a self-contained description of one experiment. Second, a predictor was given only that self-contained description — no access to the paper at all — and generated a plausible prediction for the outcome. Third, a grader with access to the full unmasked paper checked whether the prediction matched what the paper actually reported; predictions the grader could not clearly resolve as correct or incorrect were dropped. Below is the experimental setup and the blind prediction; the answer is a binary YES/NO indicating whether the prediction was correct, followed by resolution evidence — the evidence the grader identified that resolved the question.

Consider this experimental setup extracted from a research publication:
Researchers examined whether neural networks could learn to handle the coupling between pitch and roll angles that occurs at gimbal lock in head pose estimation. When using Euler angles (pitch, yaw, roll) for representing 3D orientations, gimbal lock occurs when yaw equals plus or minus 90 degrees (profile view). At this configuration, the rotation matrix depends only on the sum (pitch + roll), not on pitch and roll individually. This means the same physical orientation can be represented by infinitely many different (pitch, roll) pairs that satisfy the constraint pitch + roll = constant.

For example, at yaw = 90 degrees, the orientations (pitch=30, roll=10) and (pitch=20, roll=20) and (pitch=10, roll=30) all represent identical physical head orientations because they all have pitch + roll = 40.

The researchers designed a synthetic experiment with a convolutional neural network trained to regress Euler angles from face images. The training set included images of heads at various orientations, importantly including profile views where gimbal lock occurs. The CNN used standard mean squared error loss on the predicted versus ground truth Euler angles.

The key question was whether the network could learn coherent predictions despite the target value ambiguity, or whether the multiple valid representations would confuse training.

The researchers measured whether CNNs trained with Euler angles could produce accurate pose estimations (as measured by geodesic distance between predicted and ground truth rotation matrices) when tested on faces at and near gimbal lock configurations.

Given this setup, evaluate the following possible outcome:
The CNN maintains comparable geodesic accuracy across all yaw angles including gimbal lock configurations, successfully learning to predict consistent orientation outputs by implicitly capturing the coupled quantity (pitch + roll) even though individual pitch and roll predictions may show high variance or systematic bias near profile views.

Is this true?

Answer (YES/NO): YES